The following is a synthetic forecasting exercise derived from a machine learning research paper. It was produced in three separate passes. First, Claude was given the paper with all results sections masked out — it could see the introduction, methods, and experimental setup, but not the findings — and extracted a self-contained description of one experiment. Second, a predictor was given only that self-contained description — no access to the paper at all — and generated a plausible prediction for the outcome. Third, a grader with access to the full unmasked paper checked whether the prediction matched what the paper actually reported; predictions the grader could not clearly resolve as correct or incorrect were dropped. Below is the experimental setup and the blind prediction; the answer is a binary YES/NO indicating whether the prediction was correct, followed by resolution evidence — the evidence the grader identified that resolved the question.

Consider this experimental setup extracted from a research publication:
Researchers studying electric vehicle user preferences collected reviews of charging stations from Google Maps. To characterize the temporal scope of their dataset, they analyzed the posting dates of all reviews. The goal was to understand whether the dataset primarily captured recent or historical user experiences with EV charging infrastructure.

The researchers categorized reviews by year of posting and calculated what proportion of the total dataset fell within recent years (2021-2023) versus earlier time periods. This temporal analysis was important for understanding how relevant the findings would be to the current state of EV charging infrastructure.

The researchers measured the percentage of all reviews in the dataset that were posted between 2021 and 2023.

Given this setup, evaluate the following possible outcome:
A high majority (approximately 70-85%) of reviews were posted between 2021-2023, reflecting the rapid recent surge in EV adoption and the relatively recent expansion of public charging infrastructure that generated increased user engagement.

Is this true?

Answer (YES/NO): NO